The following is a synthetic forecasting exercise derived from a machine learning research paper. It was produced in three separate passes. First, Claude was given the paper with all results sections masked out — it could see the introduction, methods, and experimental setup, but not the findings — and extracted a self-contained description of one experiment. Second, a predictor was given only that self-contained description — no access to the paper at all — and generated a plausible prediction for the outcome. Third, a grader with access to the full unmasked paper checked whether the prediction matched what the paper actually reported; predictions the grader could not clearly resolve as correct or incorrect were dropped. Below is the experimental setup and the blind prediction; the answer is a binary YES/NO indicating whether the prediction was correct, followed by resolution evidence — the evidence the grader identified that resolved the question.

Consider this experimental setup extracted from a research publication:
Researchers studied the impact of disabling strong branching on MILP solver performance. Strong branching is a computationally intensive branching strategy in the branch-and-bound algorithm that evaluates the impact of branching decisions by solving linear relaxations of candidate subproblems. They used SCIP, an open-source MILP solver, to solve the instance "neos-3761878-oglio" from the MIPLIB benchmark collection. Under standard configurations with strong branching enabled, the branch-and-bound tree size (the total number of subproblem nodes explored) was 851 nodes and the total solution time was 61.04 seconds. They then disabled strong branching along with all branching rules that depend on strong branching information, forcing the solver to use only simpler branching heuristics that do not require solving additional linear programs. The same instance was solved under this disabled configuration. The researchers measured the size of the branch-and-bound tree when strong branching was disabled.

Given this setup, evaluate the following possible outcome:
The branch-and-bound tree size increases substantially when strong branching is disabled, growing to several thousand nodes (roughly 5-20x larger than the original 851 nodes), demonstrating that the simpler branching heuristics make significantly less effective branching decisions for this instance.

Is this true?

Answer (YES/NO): NO